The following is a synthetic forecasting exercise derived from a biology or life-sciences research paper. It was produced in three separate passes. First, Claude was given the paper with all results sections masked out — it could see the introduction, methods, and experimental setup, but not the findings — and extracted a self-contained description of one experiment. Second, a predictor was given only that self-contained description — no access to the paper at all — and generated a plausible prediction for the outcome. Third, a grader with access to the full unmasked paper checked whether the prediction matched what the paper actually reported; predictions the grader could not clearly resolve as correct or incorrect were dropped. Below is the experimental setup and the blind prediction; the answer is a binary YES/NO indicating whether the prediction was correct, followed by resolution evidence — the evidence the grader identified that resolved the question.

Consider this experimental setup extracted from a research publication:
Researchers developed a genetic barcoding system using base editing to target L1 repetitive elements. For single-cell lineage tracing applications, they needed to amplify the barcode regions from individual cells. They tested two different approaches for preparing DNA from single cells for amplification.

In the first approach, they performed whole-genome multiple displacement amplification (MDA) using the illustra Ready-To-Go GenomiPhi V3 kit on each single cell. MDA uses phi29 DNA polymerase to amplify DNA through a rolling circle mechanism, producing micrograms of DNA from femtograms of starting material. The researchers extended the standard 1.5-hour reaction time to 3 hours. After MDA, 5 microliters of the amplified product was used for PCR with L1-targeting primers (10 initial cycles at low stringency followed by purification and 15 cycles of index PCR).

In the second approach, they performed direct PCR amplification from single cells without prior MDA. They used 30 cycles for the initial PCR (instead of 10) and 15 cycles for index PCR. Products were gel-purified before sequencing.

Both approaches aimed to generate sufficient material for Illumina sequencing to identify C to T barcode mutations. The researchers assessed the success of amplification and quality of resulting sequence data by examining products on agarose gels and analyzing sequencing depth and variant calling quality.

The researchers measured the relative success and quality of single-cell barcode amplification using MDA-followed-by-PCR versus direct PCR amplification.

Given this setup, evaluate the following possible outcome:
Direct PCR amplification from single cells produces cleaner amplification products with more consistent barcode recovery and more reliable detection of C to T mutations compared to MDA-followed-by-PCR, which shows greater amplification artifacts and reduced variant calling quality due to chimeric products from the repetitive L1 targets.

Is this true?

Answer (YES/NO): NO